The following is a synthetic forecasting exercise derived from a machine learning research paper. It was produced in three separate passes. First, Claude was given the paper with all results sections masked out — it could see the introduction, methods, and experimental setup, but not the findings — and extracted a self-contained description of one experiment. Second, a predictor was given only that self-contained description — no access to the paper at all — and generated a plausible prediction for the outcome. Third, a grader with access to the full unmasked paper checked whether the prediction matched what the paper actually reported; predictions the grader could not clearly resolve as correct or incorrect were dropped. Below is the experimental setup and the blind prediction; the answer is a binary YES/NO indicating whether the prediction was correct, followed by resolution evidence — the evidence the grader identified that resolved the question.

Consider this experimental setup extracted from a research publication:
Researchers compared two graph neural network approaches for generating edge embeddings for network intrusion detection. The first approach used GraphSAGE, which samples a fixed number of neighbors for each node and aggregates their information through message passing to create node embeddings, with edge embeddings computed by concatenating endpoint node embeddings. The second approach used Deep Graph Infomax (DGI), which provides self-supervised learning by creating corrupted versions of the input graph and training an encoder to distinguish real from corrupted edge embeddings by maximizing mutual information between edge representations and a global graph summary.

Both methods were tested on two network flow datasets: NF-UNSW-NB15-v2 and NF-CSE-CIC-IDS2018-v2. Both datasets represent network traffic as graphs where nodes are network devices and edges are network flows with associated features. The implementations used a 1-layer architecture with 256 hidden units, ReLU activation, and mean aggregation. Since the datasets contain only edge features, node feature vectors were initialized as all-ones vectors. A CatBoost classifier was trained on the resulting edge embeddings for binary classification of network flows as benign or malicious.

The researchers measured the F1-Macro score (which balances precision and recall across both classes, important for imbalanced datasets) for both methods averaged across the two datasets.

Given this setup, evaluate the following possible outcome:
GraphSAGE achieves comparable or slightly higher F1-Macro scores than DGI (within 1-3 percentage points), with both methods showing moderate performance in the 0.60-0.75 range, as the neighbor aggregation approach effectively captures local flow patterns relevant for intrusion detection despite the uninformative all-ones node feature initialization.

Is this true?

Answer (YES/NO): NO